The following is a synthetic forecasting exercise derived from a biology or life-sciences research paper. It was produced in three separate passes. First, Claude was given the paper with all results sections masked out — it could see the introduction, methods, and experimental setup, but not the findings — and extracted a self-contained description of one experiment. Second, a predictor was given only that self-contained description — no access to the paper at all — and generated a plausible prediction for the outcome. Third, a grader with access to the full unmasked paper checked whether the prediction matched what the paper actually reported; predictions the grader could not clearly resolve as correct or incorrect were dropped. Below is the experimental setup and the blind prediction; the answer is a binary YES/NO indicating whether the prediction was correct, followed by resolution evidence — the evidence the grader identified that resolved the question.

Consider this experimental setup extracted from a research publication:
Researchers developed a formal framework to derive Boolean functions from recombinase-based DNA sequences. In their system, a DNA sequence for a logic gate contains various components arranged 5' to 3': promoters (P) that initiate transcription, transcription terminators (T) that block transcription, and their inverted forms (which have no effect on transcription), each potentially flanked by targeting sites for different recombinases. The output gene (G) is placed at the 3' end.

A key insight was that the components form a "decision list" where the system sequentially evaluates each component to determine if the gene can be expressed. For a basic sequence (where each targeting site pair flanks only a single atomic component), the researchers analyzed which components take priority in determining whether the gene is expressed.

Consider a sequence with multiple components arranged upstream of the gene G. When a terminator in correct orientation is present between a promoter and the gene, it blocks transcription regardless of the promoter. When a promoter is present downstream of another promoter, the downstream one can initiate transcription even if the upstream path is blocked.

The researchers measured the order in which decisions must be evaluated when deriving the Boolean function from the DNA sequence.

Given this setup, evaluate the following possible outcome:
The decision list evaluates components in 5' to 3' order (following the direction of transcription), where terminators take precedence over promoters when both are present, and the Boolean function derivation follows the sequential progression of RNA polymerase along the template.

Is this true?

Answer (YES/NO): NO